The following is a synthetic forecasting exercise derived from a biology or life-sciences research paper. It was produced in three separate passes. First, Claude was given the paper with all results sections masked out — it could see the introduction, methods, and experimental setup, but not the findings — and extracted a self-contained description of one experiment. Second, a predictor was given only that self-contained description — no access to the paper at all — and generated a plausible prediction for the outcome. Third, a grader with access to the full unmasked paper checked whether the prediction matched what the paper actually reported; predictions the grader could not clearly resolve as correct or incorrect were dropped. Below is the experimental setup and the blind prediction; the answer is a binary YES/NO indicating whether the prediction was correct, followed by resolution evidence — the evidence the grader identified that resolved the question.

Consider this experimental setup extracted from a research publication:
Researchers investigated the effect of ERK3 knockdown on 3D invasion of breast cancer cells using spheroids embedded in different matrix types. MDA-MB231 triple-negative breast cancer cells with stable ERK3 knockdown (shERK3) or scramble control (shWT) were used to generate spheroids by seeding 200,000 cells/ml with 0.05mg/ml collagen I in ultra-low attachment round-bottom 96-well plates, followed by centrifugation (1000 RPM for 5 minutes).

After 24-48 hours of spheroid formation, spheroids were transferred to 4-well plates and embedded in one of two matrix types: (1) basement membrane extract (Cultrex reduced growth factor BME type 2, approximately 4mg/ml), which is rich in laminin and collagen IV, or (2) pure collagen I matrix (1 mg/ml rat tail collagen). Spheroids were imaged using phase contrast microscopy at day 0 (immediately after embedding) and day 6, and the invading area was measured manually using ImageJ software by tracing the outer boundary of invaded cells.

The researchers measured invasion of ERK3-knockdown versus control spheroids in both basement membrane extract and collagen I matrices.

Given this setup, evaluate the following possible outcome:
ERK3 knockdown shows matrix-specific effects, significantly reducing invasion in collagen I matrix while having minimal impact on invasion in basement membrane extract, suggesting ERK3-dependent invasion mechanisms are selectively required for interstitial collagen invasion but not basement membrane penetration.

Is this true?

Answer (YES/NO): NO